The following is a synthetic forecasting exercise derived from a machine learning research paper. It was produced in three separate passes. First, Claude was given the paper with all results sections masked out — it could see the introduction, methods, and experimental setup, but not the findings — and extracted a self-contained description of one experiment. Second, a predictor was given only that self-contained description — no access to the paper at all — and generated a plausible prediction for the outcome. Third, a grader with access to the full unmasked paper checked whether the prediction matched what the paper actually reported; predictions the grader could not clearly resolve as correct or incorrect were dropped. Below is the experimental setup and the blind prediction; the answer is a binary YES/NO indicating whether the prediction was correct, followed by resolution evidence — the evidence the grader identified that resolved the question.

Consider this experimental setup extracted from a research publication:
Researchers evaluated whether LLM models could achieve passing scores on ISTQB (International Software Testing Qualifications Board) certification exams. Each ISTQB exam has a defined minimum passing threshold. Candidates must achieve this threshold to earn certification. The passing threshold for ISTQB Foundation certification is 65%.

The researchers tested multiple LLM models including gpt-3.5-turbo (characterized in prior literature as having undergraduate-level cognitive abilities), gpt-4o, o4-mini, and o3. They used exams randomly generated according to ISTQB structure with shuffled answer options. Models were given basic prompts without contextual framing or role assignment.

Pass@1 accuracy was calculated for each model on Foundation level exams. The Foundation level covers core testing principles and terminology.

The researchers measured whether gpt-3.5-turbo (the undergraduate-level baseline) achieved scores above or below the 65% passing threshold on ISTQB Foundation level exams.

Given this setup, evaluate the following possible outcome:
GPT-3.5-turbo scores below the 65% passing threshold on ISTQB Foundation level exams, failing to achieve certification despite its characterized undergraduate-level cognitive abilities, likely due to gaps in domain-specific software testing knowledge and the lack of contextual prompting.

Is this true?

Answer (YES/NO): YES